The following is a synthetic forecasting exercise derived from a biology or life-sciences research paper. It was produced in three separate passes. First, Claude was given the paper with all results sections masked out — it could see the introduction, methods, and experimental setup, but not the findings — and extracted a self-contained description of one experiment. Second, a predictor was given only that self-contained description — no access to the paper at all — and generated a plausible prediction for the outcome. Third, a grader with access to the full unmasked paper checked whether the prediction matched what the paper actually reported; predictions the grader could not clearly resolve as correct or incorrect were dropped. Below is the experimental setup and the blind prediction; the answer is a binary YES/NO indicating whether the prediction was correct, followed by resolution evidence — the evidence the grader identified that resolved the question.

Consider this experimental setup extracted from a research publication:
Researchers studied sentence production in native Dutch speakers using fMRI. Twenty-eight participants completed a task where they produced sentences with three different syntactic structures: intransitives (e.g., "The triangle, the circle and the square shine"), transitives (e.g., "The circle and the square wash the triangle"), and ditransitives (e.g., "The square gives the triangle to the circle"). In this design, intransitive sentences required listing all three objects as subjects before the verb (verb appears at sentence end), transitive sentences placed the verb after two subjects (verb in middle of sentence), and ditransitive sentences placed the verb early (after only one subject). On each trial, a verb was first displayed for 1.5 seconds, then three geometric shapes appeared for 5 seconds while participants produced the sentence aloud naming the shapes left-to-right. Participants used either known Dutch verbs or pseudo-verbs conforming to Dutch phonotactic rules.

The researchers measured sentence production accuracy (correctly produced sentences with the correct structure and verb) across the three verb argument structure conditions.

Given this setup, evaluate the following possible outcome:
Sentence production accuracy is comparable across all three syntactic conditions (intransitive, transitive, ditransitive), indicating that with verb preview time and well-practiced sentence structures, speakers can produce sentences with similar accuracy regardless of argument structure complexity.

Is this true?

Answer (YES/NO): NO